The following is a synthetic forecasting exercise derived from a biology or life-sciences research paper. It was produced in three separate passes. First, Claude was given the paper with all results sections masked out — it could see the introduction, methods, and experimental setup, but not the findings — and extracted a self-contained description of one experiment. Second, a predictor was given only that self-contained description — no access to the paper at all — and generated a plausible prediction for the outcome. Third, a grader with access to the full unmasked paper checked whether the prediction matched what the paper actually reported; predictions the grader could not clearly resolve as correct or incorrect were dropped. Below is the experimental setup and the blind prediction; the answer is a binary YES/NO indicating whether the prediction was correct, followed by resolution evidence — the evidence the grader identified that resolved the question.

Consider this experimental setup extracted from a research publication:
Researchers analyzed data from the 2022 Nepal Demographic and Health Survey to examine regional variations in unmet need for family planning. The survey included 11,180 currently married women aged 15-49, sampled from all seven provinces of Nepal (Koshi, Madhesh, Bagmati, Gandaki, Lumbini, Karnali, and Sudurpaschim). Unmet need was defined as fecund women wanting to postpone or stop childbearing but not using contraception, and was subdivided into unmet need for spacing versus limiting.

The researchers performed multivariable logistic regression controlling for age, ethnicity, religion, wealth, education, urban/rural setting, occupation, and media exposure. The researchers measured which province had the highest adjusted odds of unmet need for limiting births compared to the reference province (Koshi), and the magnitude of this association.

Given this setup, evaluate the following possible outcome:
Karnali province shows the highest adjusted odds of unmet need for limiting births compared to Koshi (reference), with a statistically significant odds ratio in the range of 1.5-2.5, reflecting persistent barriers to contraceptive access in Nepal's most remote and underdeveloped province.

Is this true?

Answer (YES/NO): NO